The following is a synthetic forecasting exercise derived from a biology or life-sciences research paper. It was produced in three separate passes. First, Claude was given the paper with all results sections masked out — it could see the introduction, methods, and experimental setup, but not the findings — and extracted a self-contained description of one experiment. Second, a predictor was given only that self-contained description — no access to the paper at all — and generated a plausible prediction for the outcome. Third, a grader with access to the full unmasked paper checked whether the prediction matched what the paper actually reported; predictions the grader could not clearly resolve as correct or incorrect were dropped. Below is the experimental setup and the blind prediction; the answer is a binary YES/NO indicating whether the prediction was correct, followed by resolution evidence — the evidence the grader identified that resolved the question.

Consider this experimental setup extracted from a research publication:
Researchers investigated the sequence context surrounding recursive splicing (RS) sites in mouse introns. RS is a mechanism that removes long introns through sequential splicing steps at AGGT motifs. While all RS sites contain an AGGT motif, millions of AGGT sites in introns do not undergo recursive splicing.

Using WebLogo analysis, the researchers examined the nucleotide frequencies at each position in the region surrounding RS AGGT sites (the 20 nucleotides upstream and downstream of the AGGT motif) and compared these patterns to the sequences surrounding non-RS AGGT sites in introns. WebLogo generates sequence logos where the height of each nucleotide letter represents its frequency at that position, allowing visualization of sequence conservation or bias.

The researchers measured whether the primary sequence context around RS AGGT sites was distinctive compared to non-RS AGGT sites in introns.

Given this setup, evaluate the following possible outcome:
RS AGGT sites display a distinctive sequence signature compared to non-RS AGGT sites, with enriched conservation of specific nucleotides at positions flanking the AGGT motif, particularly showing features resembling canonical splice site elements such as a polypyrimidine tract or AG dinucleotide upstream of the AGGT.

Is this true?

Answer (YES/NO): YES